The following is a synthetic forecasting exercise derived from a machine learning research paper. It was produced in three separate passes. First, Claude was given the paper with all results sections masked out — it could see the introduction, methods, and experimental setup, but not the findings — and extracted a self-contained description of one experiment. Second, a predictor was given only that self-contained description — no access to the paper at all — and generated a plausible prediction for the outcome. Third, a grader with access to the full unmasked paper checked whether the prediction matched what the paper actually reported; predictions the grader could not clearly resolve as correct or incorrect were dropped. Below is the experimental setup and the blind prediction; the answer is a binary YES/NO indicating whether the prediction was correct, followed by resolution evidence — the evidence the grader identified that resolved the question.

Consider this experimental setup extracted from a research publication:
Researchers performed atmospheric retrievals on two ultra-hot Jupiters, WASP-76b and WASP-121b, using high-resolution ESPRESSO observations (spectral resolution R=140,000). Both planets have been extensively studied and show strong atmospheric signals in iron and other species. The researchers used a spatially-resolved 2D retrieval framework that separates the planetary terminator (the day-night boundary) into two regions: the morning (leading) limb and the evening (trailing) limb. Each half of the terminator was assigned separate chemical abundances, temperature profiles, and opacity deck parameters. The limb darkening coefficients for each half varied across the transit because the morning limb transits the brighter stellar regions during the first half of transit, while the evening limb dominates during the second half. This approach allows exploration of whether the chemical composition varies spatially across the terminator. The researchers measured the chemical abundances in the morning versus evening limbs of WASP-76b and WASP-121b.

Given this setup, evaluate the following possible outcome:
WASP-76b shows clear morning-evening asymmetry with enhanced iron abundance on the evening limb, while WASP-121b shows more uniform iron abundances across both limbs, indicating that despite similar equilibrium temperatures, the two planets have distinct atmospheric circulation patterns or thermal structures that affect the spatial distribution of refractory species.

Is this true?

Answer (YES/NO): YES